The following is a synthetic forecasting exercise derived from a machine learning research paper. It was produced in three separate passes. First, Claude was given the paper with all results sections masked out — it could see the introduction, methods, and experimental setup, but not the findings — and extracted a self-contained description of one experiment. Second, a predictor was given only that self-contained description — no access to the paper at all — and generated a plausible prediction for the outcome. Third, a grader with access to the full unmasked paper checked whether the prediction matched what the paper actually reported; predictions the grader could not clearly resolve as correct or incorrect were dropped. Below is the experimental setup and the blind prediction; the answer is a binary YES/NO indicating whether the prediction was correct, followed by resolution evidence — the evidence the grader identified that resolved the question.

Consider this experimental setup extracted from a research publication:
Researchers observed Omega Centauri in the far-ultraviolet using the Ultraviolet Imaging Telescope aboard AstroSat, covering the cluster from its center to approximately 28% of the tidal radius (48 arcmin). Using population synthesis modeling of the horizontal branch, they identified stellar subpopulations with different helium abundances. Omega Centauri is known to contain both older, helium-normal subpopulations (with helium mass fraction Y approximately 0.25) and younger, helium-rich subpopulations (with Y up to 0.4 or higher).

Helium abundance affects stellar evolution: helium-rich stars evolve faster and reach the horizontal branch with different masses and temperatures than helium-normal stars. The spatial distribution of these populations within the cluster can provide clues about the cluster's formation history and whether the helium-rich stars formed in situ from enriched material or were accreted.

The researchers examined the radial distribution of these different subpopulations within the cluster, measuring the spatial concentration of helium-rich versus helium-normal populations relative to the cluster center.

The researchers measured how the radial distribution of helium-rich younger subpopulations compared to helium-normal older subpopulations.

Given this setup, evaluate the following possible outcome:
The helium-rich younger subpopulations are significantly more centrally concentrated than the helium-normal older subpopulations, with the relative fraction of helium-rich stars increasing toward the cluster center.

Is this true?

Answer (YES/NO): YES